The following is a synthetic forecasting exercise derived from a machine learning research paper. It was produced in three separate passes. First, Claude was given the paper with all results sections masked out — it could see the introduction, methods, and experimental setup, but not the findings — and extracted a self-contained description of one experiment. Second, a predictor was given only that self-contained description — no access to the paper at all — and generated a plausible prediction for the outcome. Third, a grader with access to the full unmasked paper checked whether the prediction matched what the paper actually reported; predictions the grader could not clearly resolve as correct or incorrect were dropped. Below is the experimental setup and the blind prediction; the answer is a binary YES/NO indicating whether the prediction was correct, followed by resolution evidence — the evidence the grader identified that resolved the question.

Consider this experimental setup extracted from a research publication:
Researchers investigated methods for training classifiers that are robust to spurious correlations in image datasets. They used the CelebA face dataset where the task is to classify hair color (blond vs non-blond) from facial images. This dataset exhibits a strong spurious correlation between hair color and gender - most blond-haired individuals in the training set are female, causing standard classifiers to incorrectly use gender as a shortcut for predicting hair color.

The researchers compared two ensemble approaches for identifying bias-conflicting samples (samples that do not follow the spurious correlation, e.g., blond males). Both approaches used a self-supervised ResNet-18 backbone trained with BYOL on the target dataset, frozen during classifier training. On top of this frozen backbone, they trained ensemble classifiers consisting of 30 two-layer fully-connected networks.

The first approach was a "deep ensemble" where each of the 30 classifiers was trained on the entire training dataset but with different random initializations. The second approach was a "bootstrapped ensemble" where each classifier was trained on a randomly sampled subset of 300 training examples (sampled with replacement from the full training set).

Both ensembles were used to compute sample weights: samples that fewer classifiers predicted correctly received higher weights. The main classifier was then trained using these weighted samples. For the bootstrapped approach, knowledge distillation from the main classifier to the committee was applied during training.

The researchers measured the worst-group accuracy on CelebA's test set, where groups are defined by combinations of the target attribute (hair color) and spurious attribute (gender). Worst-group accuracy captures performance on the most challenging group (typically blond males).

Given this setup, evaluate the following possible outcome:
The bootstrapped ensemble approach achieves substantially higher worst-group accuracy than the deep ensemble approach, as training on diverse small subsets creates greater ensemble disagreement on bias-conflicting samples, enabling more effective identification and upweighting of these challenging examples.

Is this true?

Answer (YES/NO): YES